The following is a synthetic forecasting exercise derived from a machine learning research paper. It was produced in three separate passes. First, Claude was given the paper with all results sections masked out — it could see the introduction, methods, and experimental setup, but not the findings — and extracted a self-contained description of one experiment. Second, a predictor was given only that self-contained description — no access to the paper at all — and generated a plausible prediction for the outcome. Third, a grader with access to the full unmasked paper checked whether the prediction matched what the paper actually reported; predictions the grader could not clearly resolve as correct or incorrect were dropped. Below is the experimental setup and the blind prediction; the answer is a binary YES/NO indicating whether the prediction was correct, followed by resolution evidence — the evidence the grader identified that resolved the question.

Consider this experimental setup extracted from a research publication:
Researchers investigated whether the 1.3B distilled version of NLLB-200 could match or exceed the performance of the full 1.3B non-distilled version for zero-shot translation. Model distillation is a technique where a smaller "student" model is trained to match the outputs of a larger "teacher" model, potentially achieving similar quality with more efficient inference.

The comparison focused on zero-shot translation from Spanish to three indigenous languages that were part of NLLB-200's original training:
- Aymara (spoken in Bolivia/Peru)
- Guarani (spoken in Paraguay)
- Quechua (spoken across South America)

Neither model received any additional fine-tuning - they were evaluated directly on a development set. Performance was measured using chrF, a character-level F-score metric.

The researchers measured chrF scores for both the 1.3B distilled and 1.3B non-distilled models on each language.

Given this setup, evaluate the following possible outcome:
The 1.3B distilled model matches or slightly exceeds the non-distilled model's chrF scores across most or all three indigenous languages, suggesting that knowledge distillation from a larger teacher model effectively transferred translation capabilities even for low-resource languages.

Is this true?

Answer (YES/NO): YES